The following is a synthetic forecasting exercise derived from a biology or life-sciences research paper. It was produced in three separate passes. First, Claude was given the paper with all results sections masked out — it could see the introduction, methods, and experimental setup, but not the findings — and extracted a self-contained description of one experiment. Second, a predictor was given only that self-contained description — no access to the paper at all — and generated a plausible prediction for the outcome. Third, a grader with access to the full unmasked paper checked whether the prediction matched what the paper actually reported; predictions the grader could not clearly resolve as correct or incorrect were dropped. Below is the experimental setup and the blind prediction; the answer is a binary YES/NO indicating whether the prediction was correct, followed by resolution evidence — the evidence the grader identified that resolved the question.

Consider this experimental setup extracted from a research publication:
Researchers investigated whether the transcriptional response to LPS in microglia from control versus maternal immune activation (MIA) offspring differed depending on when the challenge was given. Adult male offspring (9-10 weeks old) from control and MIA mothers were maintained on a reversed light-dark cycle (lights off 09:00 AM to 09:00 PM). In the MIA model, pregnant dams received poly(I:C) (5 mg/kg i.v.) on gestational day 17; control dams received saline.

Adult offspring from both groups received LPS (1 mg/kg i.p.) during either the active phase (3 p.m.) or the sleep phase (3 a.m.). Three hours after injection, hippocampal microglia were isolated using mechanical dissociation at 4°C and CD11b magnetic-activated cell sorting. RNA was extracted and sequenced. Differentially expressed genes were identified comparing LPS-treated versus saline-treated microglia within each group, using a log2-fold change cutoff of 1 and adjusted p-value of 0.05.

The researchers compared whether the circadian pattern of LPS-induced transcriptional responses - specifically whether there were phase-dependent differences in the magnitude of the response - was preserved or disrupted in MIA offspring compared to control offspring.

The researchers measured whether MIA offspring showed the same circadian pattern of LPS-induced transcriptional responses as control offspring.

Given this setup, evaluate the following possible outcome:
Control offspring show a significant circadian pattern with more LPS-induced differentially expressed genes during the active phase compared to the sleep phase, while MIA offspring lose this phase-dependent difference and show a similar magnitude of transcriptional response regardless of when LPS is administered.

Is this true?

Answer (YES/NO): NO